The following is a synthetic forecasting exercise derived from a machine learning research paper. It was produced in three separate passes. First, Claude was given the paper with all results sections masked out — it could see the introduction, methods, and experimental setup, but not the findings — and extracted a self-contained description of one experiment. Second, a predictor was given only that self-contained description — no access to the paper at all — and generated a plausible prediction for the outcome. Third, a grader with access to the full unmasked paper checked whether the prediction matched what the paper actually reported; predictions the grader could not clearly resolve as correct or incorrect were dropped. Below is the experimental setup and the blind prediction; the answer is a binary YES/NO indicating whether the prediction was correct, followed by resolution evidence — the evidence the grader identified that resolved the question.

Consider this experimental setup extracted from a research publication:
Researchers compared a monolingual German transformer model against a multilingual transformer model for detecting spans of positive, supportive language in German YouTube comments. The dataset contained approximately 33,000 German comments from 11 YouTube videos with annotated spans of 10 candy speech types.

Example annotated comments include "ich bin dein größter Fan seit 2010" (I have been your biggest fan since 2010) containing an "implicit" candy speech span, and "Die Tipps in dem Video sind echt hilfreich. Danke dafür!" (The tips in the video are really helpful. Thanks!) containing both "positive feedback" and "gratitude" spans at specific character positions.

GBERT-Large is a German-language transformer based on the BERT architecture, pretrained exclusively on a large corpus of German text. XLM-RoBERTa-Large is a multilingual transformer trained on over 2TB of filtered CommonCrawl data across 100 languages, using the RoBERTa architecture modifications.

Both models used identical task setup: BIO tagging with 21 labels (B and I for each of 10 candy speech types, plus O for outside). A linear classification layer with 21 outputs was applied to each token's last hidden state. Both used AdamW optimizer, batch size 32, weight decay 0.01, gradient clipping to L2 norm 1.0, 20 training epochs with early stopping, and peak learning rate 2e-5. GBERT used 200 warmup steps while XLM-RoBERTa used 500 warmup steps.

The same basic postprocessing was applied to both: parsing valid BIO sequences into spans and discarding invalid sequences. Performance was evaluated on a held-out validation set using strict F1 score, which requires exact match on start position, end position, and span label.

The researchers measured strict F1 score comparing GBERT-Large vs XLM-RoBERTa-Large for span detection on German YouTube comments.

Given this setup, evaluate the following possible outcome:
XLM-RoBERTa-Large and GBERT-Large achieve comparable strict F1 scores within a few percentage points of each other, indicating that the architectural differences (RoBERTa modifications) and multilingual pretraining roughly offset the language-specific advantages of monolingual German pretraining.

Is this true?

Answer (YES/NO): NO